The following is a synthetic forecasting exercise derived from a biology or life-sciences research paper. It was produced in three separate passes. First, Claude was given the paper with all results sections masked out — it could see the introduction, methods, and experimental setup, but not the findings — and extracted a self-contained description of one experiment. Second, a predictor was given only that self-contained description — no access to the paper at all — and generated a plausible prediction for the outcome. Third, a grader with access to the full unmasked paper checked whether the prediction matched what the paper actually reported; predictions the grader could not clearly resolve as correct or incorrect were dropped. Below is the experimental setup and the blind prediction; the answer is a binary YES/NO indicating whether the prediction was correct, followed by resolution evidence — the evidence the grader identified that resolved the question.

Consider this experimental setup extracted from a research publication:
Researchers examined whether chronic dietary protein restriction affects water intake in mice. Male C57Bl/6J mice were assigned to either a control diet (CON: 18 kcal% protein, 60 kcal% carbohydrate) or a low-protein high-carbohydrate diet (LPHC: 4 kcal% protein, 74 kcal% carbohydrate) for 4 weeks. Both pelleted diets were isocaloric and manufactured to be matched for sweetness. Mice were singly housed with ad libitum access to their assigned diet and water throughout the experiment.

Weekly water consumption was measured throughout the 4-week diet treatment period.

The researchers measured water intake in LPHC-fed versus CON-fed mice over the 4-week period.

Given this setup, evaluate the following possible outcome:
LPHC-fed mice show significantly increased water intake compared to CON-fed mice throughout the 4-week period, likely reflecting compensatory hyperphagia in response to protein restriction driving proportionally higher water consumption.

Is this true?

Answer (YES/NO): NO